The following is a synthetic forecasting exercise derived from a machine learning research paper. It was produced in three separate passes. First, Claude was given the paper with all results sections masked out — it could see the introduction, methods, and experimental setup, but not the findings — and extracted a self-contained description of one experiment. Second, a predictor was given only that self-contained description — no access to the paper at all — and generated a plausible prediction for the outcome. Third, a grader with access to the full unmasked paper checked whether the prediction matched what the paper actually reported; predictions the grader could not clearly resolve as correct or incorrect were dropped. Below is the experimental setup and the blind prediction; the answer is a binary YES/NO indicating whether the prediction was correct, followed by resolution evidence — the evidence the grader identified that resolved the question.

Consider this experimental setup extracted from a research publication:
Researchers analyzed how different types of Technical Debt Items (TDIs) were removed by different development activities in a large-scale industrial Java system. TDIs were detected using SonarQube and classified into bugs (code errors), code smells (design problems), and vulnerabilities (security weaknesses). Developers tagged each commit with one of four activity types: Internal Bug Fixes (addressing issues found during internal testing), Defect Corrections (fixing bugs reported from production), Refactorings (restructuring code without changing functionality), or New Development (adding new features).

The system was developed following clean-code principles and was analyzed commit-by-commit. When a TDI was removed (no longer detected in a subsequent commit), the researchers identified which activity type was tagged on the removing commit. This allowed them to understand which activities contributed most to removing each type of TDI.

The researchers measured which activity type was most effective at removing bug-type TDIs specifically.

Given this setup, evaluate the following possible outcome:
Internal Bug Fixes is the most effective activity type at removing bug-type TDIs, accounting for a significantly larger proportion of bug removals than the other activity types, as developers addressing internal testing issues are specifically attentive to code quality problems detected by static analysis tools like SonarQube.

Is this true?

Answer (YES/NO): NO